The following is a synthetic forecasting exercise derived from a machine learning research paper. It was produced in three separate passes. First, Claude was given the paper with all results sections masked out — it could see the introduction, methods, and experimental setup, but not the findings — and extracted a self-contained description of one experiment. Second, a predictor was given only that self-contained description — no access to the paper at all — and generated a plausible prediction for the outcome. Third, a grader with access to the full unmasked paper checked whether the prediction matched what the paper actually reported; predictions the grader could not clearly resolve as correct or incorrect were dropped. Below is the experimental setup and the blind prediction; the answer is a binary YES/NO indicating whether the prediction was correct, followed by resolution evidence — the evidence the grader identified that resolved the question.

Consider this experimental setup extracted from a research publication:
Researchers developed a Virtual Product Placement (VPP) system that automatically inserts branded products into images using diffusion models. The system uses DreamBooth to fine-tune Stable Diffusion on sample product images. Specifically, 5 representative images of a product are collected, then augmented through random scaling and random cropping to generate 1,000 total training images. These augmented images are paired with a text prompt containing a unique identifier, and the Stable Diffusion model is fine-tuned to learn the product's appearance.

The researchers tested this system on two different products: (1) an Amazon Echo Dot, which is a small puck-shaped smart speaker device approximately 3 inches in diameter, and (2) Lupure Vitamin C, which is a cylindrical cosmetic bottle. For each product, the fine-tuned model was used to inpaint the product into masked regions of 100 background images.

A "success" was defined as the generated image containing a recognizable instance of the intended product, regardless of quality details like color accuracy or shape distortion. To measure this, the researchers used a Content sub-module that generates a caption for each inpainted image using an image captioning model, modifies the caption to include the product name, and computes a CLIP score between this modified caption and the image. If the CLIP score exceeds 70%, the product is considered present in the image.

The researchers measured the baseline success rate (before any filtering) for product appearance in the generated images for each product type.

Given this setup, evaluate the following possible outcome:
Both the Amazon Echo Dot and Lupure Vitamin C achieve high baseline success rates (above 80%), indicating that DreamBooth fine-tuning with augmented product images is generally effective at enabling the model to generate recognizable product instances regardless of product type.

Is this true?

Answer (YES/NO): NO